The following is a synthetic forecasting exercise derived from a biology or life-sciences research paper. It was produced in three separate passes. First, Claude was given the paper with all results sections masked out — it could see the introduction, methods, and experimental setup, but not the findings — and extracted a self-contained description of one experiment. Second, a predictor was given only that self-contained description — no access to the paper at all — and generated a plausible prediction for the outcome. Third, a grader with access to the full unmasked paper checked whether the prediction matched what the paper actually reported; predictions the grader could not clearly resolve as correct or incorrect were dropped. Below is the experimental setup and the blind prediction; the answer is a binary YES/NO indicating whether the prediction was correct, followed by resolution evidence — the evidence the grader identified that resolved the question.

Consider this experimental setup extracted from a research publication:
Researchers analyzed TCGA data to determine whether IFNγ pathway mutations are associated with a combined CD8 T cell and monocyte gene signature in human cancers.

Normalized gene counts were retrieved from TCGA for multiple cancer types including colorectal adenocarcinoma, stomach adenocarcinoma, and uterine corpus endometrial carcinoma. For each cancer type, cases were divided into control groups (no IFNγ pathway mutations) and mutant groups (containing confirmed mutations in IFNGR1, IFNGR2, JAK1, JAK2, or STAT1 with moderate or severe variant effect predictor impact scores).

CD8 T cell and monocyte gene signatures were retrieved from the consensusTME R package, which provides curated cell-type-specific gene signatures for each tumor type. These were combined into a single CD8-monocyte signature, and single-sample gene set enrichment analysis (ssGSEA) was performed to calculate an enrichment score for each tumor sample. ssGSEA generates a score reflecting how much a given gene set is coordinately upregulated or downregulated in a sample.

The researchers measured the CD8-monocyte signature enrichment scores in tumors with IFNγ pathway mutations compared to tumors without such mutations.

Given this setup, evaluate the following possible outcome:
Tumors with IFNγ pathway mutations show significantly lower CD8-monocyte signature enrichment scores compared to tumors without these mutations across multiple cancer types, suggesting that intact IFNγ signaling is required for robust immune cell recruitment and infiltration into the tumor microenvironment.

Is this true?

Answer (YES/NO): NO